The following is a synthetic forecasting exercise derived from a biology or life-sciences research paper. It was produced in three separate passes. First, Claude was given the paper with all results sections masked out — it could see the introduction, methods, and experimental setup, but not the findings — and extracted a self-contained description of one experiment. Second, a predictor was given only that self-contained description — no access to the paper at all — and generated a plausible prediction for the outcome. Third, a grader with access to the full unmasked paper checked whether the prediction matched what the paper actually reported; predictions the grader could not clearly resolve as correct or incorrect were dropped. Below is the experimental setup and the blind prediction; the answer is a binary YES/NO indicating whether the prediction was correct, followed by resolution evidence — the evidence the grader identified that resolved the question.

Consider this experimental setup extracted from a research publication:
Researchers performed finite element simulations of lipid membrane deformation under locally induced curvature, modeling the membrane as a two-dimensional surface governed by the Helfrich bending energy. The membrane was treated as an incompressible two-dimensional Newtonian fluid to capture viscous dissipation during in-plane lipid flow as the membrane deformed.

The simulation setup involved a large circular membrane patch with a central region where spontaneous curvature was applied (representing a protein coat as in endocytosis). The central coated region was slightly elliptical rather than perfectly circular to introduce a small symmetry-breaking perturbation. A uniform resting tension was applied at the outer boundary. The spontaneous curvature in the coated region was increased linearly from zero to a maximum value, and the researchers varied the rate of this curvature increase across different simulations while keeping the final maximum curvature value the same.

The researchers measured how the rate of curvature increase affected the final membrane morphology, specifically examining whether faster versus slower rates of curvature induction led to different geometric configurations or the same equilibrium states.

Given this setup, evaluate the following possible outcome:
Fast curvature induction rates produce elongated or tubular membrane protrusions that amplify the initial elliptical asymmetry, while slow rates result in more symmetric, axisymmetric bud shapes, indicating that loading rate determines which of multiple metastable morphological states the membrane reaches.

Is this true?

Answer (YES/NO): NO